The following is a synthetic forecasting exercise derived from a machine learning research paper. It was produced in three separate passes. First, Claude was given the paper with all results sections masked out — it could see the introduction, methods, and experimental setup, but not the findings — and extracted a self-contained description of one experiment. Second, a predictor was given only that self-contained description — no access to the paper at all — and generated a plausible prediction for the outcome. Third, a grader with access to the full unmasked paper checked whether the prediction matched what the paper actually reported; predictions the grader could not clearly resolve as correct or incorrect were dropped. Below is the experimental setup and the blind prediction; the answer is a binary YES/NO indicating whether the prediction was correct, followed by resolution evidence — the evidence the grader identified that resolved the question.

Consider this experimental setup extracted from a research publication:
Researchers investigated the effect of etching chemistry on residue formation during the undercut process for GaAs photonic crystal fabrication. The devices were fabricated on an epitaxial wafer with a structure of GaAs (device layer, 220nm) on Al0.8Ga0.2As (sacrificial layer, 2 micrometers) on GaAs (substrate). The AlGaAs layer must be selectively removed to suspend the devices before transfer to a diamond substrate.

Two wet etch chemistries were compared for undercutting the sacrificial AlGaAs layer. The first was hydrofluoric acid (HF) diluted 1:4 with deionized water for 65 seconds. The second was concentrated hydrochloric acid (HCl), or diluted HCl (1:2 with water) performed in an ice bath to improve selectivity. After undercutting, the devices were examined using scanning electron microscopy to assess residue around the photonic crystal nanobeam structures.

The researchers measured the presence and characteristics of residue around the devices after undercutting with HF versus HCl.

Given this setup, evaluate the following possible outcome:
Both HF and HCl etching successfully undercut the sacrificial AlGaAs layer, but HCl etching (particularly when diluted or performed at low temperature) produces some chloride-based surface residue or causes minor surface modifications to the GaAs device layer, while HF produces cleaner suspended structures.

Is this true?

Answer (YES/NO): NO